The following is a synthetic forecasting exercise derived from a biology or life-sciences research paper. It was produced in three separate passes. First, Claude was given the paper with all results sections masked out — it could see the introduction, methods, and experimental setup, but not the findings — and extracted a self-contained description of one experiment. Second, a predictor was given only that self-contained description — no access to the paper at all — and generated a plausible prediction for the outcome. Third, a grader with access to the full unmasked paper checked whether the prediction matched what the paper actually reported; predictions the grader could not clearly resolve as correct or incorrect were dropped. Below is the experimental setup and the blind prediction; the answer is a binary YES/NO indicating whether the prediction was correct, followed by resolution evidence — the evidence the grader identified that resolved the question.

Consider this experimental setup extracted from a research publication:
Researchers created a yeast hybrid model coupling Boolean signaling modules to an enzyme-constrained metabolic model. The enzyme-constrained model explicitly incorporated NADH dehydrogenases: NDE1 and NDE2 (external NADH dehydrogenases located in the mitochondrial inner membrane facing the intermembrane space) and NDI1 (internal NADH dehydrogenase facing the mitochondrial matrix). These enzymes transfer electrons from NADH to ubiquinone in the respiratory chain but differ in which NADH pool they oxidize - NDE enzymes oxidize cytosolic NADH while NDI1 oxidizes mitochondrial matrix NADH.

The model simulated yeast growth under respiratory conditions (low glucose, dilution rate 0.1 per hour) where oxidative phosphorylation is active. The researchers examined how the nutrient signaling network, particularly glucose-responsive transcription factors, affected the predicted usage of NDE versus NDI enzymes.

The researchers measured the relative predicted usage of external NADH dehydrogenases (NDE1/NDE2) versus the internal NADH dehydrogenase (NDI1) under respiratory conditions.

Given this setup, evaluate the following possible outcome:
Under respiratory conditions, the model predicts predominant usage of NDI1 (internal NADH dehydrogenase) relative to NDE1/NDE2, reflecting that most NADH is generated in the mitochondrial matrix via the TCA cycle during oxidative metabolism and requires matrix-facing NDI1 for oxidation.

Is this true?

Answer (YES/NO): NO